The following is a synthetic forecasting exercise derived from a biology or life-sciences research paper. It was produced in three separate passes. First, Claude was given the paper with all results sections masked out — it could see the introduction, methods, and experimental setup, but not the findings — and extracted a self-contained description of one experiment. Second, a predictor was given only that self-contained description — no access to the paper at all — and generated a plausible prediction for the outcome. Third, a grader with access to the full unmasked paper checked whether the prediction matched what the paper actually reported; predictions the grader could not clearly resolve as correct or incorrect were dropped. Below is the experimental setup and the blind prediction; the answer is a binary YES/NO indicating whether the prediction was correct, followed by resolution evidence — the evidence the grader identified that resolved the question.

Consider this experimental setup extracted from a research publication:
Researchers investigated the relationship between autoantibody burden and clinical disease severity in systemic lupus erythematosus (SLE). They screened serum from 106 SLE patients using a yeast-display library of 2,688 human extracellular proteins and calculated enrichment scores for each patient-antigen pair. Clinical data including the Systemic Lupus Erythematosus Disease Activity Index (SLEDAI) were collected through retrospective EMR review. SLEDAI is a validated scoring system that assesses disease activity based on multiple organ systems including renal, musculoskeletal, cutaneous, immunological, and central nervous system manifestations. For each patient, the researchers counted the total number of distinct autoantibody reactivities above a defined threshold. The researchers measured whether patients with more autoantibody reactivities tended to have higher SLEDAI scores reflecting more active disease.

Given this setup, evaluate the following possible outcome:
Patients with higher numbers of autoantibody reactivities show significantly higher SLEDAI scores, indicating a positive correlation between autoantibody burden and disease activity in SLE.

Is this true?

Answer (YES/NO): YES